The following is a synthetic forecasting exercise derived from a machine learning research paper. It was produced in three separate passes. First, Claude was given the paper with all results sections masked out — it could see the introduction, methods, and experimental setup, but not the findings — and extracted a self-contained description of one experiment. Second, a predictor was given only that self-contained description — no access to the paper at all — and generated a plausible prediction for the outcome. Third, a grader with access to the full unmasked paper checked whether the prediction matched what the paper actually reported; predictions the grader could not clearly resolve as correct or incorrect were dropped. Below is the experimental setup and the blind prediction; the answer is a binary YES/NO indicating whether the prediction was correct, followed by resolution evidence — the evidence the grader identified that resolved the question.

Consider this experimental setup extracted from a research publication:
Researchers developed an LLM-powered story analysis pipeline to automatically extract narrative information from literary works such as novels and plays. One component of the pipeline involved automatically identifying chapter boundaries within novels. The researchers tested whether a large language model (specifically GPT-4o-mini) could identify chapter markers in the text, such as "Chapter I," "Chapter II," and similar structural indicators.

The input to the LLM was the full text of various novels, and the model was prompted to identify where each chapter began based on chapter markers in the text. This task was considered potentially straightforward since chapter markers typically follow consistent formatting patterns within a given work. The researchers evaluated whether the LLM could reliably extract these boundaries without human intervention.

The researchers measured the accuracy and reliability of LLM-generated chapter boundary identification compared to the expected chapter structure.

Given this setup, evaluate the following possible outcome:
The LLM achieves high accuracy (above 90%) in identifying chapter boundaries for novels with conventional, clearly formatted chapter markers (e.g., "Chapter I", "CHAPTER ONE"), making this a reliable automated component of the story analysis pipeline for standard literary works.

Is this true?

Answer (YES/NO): NO